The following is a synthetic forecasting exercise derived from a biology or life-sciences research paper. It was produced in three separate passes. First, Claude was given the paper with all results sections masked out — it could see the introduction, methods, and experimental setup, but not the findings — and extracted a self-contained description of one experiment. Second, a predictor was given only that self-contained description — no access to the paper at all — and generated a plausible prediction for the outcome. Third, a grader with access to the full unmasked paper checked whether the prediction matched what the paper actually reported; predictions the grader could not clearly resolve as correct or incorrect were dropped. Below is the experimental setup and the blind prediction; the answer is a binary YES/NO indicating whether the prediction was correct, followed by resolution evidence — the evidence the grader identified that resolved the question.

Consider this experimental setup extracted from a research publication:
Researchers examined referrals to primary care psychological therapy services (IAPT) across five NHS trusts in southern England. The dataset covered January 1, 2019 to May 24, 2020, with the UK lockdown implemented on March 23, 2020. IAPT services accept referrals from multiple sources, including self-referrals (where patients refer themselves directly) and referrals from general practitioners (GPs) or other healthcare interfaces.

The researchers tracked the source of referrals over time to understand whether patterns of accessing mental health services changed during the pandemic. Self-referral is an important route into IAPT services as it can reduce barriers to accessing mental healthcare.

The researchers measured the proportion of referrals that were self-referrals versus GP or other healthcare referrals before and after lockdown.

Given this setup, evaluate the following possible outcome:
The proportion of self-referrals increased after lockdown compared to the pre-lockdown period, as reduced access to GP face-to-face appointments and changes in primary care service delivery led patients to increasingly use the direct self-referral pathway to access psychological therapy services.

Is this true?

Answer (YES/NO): YES